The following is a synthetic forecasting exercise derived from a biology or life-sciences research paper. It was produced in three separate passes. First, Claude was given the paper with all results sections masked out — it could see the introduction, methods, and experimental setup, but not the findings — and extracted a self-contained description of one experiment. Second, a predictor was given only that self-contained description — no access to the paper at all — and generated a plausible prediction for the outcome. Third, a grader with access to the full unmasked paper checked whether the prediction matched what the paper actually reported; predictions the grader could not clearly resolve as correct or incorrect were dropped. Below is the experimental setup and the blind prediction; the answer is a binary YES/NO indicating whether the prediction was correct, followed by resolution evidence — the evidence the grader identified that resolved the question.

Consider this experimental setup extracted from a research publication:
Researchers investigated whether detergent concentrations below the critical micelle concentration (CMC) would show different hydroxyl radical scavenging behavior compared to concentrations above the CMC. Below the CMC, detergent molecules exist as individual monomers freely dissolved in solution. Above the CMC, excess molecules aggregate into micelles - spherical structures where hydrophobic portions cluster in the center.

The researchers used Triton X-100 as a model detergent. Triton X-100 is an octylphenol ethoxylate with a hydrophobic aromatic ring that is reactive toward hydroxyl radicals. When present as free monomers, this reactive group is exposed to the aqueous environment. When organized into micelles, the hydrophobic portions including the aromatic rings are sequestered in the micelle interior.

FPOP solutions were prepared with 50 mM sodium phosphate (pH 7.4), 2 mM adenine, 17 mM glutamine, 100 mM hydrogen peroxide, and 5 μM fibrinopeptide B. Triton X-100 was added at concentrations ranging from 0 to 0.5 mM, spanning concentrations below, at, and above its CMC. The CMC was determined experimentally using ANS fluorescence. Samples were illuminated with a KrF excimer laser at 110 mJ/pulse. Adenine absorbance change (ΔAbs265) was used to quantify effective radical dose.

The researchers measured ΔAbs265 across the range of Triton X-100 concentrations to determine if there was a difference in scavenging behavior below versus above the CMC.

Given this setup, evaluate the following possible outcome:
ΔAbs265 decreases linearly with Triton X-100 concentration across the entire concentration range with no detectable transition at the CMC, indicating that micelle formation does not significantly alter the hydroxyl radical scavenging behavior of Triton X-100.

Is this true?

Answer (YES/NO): NO